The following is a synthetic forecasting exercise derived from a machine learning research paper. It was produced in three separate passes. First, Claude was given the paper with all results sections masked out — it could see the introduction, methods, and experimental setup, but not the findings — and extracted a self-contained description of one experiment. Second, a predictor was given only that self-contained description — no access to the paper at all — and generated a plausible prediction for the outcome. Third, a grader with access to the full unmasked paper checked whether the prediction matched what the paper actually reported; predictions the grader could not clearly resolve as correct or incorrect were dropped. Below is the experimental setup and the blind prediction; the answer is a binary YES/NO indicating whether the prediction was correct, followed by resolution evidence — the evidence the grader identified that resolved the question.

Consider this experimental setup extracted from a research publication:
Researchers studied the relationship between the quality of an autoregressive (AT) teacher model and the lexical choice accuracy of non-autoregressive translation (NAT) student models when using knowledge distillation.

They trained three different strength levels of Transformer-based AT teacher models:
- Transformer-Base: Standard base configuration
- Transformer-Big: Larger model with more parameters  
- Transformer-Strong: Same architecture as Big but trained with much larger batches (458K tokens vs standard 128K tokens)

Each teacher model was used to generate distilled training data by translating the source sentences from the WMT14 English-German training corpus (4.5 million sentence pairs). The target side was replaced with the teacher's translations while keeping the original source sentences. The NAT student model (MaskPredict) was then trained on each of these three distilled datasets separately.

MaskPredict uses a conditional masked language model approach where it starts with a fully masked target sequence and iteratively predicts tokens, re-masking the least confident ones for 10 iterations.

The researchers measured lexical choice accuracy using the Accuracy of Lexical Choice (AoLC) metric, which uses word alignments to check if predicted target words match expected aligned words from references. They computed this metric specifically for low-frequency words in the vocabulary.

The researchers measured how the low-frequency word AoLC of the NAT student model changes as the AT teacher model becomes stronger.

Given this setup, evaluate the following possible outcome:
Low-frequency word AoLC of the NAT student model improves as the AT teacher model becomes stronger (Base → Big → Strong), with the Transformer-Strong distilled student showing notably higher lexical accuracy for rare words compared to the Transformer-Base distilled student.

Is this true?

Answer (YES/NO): NO